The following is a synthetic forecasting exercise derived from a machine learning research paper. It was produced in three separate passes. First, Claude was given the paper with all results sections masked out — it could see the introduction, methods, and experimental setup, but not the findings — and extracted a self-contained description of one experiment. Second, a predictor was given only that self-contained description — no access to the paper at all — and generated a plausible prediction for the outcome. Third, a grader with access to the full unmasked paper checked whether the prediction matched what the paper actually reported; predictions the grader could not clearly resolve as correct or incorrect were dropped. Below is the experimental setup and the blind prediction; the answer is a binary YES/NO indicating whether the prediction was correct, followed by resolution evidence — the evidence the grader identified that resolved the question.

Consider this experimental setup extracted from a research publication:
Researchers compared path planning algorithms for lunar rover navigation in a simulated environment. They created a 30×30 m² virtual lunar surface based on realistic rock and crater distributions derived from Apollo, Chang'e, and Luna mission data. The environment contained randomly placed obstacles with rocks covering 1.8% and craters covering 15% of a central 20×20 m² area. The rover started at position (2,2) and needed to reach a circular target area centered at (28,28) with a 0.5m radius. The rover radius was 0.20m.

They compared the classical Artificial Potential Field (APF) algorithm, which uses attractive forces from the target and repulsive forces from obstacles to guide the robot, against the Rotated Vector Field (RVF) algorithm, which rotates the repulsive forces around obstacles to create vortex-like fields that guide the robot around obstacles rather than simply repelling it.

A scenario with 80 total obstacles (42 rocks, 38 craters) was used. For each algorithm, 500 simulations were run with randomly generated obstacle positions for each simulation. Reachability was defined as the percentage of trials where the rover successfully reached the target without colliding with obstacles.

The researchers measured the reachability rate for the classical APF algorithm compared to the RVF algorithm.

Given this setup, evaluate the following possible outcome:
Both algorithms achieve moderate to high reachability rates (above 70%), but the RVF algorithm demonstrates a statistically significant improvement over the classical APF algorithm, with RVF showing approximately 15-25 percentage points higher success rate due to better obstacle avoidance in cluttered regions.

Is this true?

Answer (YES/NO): NO